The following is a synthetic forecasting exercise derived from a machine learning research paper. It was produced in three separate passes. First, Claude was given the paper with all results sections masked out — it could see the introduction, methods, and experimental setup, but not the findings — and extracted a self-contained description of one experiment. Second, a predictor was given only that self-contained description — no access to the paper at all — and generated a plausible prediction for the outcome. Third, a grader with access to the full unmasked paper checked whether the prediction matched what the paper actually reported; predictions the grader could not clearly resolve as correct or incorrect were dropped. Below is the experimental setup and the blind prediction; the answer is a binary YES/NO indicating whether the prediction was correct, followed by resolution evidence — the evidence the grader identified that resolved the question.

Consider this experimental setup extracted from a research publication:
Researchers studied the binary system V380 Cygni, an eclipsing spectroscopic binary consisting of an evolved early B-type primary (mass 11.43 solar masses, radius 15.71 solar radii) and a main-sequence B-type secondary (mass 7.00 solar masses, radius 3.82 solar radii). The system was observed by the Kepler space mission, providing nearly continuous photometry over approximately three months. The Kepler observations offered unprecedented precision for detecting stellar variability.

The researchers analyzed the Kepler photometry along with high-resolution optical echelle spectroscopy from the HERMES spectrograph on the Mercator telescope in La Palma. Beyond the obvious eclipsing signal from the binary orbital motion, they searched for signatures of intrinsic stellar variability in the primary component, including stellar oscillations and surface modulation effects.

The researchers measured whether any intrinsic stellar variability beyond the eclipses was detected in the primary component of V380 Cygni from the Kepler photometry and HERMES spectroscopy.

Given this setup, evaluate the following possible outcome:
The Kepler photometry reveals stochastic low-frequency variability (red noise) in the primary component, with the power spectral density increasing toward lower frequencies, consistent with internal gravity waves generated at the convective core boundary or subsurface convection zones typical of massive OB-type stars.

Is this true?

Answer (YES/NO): NO